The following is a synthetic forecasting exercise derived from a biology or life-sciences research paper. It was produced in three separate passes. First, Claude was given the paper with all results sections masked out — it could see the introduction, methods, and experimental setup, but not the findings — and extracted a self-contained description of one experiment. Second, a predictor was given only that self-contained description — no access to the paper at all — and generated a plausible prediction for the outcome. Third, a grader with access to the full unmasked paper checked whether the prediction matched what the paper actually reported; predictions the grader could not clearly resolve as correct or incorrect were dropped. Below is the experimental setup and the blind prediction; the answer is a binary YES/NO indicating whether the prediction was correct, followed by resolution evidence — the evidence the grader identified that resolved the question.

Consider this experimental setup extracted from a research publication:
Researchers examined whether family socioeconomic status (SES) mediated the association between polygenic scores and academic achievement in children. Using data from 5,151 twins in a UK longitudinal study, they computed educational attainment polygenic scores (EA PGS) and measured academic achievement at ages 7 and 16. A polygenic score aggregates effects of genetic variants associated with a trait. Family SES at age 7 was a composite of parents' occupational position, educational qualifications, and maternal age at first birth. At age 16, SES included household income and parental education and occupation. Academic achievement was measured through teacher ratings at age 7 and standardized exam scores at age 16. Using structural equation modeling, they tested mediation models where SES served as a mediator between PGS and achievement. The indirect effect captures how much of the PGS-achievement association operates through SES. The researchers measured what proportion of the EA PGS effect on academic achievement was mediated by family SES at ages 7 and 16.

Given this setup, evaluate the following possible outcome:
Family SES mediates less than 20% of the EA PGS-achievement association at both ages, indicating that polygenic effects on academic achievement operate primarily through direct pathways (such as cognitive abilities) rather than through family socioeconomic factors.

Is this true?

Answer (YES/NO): NO